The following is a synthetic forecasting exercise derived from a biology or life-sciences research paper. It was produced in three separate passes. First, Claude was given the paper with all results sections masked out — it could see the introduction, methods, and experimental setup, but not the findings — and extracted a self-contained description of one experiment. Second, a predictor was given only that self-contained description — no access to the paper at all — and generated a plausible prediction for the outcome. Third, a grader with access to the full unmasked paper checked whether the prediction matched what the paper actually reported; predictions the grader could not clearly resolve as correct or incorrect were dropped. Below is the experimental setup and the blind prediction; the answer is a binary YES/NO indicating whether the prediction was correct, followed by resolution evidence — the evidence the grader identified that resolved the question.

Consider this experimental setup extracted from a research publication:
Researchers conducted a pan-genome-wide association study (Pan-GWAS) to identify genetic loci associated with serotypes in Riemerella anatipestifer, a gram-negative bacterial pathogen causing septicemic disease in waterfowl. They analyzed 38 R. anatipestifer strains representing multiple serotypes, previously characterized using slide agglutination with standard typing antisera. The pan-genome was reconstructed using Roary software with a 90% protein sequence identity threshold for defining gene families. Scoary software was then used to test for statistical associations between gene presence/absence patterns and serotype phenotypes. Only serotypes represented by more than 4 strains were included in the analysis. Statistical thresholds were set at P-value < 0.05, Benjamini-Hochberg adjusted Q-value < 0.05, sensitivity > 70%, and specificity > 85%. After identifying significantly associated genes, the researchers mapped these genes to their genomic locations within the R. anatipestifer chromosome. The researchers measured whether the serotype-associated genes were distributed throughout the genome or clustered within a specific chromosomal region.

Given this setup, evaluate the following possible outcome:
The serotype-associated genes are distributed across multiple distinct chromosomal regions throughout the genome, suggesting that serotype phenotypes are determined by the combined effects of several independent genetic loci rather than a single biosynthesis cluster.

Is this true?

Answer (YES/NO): NO